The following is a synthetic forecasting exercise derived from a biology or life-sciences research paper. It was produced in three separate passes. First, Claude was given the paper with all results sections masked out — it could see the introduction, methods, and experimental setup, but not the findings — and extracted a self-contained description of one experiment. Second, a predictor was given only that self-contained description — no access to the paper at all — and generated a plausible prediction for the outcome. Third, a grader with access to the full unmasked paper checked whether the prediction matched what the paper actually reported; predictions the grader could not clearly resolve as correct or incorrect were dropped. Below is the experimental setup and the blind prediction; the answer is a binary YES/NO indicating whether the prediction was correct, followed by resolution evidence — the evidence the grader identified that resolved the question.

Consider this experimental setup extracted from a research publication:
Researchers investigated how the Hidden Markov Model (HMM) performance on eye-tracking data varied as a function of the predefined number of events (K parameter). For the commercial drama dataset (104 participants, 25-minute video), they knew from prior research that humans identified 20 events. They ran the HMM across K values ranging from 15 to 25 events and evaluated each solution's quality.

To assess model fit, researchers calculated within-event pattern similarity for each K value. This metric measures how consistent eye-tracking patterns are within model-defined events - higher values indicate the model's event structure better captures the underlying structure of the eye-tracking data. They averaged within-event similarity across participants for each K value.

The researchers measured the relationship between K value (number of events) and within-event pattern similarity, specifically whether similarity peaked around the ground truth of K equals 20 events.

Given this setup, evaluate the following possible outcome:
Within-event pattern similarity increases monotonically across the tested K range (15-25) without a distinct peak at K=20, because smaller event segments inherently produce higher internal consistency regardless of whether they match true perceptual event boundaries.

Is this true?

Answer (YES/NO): NO